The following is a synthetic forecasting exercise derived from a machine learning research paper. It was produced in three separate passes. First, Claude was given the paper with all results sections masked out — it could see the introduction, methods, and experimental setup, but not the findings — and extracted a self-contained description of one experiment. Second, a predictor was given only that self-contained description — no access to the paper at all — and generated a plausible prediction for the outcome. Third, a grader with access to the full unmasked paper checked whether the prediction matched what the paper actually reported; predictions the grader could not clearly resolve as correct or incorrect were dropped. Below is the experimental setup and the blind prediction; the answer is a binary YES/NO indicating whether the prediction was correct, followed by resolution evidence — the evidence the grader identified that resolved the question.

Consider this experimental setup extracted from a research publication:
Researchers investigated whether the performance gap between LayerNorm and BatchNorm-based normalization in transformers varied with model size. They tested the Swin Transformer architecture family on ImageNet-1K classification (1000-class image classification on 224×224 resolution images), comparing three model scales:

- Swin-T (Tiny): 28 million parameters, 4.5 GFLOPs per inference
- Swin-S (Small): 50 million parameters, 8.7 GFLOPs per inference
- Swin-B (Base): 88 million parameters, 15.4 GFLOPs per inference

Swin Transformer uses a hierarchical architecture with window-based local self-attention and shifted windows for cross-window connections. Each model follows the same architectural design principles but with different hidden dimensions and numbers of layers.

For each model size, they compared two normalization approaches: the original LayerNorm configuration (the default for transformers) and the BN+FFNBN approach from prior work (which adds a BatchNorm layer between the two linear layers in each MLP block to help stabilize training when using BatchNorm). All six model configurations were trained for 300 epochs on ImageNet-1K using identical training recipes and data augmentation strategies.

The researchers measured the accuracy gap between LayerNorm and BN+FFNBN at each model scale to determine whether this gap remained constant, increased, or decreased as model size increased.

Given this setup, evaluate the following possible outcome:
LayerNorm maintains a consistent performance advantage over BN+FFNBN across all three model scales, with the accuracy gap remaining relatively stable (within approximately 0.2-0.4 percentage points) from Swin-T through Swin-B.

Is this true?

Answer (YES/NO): YES